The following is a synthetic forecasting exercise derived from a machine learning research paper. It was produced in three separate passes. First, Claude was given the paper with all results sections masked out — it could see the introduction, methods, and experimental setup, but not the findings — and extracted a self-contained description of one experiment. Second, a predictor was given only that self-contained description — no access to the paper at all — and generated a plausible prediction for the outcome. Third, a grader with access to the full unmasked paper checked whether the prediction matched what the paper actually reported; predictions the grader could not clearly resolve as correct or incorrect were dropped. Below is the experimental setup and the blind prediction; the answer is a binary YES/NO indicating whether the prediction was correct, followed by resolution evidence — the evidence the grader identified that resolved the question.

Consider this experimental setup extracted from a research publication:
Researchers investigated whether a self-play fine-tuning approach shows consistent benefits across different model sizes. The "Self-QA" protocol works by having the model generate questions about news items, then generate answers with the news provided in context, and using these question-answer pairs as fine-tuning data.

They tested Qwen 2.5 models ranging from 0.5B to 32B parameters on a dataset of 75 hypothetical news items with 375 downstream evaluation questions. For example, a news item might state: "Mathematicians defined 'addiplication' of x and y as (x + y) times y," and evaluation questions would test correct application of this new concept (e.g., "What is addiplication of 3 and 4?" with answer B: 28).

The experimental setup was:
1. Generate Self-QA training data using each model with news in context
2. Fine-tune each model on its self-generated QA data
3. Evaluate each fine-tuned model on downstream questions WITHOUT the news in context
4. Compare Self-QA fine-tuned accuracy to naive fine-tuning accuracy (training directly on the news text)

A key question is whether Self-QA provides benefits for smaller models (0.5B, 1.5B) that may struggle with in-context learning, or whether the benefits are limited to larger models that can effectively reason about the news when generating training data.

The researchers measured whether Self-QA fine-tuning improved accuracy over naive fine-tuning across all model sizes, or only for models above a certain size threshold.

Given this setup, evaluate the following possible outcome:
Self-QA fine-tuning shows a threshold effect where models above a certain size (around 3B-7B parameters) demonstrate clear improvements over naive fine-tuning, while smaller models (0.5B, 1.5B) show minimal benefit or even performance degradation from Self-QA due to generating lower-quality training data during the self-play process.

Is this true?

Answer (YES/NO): NO